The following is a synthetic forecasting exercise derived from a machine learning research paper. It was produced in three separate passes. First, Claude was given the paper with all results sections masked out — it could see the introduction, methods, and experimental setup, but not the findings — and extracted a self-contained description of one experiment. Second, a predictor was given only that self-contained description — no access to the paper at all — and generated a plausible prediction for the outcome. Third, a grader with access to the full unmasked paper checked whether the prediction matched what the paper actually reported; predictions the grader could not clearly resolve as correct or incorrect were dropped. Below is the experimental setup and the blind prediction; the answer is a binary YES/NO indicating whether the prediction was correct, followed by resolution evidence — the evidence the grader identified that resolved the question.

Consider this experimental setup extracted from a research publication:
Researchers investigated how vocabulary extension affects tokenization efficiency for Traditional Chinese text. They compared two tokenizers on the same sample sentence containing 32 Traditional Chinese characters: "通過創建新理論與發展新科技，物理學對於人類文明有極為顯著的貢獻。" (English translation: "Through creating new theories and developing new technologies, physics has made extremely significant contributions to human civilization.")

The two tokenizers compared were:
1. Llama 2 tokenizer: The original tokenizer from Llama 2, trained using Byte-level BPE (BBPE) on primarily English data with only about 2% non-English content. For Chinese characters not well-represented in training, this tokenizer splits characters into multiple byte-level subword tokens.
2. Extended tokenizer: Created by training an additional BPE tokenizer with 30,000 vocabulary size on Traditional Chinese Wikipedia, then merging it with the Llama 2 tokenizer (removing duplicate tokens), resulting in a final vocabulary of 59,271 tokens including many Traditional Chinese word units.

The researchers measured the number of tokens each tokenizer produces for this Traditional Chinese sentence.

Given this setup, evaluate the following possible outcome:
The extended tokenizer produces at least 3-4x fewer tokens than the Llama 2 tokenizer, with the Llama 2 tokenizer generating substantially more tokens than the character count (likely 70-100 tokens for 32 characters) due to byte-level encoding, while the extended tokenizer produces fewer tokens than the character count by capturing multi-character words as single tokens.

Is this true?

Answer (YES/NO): NO